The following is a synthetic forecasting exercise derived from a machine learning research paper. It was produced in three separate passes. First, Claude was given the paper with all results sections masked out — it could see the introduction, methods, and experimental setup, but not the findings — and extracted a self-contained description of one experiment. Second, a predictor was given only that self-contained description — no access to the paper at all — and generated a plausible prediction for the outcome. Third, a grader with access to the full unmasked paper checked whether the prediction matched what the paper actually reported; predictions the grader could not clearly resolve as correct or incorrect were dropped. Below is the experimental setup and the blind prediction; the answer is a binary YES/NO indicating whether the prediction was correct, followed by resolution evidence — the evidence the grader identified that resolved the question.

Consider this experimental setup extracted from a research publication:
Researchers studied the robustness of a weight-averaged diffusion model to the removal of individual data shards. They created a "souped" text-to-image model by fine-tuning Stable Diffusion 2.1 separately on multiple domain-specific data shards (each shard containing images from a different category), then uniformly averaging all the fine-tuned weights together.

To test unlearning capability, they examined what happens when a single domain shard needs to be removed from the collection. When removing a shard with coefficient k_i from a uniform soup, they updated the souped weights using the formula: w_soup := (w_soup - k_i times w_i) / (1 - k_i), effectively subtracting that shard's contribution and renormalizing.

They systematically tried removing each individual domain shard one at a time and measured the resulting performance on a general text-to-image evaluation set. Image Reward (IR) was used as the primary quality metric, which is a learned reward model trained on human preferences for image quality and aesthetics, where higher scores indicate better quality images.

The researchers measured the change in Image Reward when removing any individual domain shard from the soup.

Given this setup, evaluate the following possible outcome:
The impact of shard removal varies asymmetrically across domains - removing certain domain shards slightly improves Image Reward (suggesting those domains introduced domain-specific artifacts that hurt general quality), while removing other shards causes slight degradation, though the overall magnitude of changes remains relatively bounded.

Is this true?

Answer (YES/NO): NO